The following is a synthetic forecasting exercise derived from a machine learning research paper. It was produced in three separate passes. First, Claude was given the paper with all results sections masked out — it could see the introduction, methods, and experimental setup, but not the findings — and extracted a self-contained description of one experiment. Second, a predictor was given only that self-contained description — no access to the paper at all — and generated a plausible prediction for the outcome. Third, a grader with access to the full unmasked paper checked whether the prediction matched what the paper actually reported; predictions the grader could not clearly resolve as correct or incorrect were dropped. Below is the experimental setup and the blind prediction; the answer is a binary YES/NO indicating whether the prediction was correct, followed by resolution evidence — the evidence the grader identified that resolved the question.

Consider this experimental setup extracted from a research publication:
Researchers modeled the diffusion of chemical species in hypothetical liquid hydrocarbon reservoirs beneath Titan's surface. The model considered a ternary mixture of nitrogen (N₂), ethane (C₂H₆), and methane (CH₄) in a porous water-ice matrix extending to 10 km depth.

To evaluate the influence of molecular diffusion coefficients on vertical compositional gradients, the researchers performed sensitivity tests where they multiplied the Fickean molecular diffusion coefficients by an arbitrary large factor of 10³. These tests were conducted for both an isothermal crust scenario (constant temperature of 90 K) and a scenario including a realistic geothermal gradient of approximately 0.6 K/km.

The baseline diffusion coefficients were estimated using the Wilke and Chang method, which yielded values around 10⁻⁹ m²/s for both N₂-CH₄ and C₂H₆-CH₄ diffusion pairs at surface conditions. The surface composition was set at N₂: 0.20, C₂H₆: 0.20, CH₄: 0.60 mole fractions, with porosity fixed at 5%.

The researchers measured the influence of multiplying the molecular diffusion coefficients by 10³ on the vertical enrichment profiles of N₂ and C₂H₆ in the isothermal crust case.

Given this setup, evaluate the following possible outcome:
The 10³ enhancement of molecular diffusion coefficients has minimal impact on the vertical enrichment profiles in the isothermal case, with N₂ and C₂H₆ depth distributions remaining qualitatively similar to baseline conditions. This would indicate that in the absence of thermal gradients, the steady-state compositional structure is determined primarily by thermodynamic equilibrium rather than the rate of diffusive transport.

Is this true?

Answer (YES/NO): YES